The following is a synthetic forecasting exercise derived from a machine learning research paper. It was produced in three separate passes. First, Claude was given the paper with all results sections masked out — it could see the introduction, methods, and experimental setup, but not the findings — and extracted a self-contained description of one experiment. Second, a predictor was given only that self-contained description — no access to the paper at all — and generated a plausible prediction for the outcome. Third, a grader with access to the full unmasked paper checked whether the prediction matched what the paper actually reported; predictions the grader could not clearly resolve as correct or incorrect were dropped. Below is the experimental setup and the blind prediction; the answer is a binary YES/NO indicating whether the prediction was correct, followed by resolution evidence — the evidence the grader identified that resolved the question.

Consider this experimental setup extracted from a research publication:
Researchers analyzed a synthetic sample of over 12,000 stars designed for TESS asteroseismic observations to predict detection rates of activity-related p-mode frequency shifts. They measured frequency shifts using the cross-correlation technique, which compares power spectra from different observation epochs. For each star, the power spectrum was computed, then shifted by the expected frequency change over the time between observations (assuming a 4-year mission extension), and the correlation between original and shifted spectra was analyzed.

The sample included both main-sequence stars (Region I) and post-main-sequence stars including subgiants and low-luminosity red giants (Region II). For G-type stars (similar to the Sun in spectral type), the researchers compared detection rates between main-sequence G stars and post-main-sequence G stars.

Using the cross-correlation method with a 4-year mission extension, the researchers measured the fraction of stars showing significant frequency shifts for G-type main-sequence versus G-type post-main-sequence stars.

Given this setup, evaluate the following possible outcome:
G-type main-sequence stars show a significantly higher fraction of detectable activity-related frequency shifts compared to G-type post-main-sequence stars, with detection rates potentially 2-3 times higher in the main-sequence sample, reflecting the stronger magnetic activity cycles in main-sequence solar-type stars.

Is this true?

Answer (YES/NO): NO